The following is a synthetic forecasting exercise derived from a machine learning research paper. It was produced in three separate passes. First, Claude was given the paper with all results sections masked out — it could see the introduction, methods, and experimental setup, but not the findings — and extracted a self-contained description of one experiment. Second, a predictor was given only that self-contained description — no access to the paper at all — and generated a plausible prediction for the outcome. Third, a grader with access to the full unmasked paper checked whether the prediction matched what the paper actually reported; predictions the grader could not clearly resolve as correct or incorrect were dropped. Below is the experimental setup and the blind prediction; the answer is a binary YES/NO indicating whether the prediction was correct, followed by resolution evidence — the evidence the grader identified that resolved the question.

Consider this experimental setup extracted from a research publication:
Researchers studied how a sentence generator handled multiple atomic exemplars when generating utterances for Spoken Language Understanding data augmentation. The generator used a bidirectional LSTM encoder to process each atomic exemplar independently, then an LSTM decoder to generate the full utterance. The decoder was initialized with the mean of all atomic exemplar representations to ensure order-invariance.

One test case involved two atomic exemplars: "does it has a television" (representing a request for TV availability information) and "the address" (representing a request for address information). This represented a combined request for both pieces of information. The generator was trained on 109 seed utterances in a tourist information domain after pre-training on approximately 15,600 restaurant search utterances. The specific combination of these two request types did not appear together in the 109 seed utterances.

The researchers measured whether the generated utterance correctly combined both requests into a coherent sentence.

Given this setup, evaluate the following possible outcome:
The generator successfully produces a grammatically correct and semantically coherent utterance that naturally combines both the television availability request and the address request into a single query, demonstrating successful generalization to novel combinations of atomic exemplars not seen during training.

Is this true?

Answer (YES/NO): NO